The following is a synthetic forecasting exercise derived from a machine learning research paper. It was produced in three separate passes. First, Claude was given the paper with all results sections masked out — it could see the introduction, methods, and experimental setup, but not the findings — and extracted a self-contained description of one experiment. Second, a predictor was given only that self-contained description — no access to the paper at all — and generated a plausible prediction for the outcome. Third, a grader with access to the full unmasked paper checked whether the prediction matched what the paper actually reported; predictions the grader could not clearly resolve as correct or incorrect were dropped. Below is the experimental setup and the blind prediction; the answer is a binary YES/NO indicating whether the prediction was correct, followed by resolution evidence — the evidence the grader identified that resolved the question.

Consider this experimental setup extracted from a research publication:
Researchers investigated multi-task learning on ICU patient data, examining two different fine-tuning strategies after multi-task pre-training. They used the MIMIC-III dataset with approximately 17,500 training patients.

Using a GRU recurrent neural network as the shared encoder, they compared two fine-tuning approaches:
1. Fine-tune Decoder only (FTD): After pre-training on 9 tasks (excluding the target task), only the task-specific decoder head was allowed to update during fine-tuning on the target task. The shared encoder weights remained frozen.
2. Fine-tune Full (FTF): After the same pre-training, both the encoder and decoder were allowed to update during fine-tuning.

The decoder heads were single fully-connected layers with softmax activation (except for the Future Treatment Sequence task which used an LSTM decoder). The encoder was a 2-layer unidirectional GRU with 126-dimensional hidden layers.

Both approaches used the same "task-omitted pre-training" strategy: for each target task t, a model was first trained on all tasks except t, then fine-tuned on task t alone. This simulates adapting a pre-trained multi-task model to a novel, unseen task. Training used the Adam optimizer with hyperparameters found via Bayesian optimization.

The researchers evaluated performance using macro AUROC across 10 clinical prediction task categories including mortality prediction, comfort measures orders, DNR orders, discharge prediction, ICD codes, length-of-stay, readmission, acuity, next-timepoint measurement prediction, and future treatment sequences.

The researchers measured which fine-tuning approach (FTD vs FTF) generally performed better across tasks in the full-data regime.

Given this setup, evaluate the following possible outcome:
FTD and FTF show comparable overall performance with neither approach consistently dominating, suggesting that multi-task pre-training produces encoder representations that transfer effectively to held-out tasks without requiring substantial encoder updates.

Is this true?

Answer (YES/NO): NO